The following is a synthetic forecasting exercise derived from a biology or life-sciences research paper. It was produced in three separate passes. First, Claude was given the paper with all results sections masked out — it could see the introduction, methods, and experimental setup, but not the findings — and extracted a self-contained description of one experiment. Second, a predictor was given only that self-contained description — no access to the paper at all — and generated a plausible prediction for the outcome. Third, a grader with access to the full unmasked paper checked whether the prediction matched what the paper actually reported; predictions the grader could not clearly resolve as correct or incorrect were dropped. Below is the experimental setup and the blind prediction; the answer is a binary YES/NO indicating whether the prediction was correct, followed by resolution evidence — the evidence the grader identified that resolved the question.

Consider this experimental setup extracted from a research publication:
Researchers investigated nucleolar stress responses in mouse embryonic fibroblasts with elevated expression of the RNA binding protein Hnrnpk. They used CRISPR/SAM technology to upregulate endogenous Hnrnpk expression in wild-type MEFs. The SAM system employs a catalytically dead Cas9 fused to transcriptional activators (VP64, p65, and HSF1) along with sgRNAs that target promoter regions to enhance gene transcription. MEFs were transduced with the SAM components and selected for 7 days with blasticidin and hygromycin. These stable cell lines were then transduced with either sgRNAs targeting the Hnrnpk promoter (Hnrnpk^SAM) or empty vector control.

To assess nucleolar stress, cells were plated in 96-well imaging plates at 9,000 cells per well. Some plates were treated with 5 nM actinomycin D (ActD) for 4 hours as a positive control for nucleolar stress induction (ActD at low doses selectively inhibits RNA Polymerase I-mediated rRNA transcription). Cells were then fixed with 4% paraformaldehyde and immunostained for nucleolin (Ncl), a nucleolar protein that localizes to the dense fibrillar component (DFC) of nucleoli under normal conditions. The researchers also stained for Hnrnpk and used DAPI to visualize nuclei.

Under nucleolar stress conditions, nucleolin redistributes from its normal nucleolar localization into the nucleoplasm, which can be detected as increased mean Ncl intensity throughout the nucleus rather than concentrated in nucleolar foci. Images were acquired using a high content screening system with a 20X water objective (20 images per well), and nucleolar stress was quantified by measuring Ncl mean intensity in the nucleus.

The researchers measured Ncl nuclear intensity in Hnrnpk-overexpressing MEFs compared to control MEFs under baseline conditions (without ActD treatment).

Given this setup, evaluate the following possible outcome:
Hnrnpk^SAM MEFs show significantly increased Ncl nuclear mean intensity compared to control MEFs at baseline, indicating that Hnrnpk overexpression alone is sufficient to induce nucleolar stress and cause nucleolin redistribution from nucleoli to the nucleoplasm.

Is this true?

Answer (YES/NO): YES